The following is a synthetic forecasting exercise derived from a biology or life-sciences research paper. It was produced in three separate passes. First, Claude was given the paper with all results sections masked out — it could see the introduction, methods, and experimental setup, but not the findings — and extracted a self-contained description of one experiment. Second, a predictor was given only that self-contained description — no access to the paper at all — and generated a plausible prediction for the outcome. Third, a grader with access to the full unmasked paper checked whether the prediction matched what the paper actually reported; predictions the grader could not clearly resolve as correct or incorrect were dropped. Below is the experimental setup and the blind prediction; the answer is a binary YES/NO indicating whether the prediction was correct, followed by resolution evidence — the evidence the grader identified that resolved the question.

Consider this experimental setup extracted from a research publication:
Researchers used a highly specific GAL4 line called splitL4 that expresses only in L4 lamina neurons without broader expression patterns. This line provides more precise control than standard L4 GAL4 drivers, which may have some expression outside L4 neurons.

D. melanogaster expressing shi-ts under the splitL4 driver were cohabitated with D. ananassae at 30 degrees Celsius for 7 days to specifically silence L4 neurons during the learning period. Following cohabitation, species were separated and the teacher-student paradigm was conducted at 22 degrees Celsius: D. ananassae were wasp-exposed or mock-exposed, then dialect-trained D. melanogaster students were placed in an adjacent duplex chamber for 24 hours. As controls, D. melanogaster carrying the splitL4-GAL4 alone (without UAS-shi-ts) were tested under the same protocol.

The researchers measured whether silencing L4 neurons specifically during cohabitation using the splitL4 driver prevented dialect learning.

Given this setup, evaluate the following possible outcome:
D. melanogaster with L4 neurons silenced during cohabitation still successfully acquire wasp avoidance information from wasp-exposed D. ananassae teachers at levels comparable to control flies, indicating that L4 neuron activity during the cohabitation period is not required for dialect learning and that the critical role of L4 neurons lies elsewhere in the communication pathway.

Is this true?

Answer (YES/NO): NO